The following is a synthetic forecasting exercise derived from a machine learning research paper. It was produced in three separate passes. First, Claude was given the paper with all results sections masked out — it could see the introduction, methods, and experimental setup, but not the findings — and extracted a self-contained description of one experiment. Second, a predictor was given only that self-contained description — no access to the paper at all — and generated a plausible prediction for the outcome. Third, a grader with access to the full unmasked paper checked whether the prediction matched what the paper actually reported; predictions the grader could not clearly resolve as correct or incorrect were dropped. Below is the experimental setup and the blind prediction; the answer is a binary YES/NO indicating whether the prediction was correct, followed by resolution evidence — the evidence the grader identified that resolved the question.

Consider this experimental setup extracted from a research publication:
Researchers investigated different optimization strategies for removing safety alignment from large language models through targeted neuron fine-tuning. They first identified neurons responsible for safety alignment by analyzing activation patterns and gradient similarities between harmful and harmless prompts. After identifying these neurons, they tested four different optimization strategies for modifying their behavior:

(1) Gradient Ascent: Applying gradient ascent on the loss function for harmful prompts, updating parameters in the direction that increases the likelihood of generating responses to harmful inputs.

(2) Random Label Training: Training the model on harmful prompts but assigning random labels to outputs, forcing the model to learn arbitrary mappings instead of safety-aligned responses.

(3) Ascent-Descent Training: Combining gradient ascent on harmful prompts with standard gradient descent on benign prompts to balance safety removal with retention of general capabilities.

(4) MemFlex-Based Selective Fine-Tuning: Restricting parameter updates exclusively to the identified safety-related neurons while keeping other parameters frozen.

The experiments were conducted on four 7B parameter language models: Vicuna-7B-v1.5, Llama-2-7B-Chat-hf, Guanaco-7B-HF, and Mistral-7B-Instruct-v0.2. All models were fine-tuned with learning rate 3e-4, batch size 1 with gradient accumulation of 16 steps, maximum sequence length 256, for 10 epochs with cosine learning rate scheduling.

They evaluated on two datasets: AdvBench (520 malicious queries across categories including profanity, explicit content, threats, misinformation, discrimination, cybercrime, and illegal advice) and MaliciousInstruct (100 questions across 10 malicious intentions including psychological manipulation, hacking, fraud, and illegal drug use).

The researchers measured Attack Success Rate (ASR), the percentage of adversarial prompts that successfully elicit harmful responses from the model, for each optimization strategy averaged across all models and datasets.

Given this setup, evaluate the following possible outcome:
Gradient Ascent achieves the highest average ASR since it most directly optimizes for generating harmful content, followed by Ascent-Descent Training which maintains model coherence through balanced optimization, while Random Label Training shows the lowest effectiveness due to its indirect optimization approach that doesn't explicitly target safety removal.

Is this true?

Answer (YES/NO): NO